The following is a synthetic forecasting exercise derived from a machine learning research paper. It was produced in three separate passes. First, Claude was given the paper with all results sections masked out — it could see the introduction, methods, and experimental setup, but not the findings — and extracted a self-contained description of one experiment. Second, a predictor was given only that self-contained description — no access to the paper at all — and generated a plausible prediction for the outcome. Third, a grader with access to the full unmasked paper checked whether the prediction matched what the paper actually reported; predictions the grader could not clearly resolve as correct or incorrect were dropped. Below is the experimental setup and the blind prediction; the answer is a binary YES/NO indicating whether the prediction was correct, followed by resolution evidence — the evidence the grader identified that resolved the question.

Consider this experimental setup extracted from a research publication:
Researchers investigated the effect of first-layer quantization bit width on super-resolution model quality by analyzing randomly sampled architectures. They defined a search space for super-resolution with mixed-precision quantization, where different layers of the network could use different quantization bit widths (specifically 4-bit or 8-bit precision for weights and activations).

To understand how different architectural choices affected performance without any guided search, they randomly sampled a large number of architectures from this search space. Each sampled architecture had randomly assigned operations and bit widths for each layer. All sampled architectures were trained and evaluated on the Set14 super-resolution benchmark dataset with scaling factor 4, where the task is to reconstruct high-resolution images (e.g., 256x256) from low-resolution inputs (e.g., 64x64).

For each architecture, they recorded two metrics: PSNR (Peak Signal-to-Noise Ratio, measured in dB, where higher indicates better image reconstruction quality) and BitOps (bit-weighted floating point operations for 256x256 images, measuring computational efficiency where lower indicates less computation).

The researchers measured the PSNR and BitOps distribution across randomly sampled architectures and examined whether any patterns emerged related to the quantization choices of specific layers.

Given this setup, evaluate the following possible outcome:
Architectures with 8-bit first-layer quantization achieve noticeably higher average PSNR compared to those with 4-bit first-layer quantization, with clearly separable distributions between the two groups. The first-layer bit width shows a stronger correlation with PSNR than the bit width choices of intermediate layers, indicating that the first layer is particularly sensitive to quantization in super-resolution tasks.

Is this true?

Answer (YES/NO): YES